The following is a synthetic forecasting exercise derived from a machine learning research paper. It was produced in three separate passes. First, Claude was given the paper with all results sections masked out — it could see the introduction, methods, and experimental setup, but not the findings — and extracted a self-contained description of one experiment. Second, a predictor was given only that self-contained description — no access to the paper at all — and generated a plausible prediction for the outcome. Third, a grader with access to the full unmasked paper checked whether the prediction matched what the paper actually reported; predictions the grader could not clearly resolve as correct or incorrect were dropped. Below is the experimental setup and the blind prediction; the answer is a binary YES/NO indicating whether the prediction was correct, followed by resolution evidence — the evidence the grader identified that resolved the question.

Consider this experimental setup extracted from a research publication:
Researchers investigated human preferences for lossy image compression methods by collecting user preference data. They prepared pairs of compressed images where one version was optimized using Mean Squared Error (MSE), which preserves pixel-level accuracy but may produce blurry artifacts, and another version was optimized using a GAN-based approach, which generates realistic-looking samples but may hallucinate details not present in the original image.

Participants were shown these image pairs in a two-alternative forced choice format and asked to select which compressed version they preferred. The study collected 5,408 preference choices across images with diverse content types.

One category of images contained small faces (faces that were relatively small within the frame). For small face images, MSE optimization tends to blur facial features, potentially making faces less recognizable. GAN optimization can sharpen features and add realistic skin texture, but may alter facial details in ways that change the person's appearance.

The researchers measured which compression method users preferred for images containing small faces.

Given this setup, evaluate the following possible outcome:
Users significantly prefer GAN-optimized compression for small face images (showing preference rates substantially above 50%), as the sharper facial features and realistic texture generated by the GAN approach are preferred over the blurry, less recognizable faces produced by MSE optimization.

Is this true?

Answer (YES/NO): NO